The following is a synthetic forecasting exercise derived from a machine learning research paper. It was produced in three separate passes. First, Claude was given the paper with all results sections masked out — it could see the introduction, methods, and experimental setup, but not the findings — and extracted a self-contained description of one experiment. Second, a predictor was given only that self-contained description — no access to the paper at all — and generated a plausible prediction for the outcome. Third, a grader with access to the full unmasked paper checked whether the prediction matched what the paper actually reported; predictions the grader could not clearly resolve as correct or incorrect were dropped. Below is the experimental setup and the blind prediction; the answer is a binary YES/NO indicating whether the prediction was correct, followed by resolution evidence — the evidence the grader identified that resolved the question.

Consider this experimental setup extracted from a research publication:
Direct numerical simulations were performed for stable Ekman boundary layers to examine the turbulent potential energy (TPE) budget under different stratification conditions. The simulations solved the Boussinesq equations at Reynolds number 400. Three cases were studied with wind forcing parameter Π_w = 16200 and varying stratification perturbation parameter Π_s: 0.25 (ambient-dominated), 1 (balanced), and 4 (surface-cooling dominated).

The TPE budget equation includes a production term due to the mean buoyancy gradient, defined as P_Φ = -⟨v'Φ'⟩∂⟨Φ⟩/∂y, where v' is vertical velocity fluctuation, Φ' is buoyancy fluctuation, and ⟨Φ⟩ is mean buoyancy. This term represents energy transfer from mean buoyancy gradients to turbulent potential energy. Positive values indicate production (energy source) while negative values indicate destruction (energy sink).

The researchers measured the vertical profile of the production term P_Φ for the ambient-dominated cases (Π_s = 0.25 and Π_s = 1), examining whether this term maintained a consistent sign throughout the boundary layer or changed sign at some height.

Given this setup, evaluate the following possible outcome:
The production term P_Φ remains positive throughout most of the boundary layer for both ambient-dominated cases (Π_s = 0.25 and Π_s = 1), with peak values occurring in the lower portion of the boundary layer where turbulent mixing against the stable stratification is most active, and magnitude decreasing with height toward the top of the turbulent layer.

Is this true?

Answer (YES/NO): NO